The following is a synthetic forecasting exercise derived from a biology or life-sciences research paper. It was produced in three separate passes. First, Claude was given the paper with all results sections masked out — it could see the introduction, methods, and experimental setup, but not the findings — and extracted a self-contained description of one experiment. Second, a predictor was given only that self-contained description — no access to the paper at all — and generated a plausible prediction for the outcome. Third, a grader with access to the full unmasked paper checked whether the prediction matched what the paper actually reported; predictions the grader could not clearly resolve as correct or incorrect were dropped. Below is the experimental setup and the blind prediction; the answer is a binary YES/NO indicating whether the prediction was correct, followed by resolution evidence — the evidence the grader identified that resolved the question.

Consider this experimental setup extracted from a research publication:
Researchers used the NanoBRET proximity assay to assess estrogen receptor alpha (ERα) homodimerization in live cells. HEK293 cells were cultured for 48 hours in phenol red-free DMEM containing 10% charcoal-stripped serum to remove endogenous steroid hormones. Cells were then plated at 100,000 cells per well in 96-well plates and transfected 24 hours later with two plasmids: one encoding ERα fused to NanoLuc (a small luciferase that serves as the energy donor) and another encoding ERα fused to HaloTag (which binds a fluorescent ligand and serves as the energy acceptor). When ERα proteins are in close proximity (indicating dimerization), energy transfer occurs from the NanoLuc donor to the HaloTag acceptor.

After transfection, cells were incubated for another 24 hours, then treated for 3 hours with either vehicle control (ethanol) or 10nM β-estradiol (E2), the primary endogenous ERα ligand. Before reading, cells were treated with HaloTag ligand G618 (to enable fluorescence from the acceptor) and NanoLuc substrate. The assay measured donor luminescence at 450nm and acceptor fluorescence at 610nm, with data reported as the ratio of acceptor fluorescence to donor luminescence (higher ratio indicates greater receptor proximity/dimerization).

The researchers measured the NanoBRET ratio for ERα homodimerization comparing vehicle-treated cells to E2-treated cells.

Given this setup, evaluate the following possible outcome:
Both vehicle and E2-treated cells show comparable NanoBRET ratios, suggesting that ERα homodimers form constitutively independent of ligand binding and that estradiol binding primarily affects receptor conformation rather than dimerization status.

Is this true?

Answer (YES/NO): NO